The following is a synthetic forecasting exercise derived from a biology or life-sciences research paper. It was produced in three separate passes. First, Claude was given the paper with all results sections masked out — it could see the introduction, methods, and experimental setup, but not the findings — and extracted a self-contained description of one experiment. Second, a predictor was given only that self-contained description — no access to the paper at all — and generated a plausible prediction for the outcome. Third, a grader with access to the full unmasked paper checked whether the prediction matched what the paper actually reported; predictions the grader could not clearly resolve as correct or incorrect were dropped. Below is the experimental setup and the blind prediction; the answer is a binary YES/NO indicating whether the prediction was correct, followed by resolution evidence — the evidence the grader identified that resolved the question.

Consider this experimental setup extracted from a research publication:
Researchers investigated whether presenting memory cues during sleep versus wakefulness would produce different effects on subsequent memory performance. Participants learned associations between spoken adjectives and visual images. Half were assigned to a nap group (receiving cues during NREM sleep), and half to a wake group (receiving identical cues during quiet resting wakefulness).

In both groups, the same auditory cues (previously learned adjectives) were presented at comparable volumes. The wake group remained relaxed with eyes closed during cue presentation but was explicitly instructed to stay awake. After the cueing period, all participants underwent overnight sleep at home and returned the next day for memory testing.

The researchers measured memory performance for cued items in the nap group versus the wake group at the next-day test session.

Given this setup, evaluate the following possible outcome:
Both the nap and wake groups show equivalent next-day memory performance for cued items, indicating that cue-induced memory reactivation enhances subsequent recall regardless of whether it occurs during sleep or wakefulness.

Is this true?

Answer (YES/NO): NO